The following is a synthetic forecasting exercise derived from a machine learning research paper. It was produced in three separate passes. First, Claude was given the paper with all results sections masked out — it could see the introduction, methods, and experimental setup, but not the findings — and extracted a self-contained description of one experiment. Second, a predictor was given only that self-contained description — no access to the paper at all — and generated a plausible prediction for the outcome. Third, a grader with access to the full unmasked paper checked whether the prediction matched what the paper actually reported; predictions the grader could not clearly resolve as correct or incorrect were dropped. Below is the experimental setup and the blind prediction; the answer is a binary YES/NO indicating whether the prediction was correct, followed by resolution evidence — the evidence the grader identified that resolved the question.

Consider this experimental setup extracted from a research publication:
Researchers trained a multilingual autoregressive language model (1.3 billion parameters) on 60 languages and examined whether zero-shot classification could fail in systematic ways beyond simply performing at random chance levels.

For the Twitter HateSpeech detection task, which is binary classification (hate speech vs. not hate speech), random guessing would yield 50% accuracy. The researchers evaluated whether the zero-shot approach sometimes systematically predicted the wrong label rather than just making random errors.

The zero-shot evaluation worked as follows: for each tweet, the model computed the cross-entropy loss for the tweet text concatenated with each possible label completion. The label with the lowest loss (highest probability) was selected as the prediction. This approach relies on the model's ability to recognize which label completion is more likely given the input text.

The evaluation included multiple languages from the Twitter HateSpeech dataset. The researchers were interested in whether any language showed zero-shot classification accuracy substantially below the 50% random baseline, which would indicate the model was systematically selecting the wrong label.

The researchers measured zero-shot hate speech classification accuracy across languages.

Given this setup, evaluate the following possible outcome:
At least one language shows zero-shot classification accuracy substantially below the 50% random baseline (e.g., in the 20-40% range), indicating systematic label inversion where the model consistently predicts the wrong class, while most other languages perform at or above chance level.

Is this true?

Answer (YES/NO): YES